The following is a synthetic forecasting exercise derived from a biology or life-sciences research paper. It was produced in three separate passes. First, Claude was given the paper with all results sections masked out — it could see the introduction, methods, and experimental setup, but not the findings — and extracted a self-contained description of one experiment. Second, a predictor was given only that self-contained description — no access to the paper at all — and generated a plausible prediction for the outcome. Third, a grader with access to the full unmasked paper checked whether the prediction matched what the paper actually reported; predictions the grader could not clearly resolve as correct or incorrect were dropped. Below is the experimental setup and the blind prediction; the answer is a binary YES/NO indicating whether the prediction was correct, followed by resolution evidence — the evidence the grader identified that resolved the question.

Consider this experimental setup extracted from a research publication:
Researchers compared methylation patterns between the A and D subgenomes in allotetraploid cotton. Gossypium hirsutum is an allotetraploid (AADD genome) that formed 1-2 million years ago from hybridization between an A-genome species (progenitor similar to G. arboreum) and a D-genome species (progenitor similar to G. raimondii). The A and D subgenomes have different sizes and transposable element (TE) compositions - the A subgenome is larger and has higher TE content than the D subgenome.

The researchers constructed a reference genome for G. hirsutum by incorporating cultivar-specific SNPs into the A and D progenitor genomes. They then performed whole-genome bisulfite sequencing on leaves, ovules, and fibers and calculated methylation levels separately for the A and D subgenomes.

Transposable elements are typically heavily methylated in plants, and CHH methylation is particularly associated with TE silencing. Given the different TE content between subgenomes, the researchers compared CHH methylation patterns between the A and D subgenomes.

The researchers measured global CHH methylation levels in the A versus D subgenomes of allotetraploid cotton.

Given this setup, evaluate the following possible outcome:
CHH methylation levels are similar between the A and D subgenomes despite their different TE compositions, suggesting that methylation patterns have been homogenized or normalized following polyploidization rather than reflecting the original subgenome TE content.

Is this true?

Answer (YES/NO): NO